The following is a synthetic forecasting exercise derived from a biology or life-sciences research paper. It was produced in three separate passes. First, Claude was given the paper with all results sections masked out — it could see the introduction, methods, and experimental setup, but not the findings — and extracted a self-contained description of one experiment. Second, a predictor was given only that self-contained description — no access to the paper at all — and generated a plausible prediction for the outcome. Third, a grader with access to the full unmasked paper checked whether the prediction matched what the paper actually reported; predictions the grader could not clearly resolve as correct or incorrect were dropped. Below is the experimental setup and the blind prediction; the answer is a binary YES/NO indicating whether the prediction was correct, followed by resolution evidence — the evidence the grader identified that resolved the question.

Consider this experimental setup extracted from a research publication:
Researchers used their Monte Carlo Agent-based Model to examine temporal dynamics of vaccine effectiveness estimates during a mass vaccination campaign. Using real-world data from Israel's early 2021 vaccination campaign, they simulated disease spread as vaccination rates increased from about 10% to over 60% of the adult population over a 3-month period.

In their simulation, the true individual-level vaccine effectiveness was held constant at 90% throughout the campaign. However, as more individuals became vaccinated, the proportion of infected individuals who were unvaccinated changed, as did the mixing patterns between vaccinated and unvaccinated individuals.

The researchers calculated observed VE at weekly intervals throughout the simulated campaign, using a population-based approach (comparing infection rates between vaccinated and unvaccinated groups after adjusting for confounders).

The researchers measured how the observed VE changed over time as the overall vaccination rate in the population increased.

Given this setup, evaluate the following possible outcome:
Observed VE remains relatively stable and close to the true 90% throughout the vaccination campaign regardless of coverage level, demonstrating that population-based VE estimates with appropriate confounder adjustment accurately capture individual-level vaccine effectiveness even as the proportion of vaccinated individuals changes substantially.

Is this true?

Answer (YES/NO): NO